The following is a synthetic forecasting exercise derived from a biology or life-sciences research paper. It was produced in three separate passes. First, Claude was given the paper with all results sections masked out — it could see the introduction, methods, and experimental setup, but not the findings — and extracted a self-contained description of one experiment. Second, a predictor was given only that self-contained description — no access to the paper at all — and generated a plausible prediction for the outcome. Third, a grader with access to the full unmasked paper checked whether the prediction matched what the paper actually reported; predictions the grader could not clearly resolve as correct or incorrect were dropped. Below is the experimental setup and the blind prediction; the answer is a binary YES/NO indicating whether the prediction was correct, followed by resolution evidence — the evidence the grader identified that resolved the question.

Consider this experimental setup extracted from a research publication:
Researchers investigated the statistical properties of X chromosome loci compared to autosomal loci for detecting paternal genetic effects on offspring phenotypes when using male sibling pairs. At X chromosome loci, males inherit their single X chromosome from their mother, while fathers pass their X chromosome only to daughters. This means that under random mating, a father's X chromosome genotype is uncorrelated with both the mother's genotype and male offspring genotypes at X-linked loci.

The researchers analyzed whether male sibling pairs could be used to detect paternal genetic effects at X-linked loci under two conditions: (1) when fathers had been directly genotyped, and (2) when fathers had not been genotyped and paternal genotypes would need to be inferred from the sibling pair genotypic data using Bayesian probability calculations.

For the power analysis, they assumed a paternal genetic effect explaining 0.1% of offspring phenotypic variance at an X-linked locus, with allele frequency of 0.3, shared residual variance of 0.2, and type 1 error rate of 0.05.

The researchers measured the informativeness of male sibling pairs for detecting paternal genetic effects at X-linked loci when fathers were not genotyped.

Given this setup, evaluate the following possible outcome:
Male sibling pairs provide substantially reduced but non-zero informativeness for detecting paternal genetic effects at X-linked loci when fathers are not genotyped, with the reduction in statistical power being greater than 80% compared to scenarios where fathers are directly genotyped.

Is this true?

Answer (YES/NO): NO